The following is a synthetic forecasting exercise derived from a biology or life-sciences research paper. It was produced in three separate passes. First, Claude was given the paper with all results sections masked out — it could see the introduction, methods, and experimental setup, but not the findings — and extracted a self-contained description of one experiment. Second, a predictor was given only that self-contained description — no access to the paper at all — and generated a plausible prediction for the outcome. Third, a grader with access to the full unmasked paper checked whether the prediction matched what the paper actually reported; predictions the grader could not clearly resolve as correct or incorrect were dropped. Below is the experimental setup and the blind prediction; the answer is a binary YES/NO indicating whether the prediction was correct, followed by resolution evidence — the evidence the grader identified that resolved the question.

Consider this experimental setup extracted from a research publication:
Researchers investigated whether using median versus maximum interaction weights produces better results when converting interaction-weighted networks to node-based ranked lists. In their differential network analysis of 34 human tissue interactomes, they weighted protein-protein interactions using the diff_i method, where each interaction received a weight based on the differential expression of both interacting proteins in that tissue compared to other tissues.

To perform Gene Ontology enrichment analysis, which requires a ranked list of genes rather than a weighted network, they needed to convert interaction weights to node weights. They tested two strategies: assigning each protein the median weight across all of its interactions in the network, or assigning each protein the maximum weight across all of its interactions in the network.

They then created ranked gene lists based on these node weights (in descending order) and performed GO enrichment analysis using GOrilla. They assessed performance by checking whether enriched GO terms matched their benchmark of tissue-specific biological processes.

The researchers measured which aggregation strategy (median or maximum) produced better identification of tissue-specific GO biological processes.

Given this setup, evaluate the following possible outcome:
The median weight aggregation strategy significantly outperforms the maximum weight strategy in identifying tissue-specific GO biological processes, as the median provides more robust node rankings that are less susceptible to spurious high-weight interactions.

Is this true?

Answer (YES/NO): YES